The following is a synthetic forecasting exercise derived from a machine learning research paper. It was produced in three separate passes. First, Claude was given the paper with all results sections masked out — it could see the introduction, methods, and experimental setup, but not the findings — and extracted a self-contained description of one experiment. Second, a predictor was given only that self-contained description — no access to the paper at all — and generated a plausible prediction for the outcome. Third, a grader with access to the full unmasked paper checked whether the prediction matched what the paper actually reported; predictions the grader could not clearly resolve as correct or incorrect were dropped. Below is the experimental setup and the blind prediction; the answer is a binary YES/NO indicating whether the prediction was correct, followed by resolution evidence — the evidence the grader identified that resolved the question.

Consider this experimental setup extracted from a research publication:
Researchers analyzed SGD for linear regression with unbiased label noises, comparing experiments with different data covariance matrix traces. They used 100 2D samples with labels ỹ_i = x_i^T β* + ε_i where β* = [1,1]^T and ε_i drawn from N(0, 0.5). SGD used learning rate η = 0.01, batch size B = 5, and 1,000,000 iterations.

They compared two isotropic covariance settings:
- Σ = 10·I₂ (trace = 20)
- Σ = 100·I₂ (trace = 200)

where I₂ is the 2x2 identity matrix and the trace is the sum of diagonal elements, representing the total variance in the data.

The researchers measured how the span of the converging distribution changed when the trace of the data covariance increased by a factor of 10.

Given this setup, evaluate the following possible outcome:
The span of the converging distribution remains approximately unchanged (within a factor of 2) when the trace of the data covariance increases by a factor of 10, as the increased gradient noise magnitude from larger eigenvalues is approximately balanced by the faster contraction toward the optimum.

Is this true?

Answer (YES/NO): NO